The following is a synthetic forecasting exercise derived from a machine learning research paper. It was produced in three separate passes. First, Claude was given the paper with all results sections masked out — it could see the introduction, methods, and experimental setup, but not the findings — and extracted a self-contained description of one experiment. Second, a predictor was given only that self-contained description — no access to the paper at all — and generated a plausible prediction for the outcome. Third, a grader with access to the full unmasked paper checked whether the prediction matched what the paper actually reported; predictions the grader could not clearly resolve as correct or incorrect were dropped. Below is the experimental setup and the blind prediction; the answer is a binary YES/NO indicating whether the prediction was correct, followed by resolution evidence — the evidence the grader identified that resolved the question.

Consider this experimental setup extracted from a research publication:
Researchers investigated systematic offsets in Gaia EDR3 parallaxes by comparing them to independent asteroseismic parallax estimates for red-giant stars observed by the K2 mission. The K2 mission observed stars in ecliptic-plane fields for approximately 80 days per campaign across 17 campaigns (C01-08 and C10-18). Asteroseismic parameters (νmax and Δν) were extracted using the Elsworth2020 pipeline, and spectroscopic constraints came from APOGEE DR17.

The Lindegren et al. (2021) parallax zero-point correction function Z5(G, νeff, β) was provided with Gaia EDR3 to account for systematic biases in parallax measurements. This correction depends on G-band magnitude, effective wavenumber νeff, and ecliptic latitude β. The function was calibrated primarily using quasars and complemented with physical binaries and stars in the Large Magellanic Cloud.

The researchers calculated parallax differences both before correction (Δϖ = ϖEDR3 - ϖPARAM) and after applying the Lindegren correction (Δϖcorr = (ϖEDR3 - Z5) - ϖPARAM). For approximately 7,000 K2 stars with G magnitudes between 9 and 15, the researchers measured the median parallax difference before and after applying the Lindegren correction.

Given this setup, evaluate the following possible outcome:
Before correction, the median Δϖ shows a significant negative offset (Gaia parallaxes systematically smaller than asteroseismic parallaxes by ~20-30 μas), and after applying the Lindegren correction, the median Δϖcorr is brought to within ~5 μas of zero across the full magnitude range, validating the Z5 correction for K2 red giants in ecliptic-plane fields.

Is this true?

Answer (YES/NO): NO